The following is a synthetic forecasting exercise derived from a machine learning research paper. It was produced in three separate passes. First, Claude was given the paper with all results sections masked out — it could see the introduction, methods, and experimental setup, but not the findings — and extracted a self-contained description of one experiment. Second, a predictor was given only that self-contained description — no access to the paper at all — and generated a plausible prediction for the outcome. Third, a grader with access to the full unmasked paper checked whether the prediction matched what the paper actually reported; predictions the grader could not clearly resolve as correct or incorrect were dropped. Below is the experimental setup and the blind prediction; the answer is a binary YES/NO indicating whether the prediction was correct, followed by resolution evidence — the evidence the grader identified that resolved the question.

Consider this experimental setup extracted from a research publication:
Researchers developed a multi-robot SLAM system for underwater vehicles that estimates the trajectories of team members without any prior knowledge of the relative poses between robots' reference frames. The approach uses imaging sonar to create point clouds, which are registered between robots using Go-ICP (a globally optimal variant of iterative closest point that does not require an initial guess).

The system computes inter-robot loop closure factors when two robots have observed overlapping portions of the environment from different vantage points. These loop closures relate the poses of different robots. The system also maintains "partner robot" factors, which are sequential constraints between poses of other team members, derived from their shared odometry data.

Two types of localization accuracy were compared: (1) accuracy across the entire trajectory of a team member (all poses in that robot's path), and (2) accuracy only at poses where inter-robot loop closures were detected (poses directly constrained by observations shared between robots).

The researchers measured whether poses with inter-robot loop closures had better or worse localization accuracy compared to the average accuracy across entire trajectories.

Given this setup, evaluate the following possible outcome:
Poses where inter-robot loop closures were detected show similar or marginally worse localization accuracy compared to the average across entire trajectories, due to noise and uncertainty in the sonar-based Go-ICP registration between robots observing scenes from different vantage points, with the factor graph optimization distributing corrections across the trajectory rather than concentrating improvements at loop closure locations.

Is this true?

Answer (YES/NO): NO